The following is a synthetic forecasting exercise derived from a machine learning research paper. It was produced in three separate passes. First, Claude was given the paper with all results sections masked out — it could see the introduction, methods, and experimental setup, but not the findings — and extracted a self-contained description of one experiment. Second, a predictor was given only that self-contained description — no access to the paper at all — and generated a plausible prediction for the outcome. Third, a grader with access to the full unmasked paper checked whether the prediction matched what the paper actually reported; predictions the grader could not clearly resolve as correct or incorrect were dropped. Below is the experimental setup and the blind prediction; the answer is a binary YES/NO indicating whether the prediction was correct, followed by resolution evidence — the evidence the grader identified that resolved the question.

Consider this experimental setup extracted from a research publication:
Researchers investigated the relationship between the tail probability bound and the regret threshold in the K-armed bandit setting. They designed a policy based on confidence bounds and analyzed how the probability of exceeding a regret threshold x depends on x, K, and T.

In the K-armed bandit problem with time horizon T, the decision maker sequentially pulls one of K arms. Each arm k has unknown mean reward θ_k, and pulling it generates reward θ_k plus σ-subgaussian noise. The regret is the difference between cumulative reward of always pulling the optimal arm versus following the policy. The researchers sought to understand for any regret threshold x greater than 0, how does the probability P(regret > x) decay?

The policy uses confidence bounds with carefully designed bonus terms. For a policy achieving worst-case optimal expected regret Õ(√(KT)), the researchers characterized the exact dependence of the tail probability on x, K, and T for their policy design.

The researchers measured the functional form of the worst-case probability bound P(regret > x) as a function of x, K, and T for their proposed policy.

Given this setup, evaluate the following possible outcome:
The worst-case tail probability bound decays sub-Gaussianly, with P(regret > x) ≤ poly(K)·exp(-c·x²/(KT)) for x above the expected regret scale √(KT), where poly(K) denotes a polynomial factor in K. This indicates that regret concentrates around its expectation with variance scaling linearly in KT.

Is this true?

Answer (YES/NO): NO